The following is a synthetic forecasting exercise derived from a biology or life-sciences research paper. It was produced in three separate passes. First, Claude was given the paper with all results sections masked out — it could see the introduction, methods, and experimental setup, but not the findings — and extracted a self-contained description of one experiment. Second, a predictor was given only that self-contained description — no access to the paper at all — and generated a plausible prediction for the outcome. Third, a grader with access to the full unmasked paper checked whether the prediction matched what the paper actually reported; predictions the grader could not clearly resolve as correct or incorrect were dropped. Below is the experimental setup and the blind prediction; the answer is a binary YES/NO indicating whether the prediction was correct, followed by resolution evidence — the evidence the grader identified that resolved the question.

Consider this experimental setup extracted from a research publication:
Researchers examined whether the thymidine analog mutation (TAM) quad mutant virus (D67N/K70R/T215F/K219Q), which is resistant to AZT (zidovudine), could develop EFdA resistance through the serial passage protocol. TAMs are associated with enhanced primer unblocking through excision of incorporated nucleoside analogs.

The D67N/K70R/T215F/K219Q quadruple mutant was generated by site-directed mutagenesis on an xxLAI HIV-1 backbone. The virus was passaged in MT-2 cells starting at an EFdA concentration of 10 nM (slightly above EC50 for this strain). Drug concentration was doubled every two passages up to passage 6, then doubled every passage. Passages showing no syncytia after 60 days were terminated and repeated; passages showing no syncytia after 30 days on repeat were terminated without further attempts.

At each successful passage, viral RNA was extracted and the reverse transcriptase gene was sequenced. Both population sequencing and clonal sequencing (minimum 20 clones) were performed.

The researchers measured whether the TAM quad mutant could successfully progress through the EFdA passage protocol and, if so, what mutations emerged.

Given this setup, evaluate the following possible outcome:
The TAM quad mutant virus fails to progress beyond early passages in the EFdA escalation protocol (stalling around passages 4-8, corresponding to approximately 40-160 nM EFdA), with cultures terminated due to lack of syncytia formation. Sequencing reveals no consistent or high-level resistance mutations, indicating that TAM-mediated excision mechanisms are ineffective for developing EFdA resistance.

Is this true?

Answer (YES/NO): NO